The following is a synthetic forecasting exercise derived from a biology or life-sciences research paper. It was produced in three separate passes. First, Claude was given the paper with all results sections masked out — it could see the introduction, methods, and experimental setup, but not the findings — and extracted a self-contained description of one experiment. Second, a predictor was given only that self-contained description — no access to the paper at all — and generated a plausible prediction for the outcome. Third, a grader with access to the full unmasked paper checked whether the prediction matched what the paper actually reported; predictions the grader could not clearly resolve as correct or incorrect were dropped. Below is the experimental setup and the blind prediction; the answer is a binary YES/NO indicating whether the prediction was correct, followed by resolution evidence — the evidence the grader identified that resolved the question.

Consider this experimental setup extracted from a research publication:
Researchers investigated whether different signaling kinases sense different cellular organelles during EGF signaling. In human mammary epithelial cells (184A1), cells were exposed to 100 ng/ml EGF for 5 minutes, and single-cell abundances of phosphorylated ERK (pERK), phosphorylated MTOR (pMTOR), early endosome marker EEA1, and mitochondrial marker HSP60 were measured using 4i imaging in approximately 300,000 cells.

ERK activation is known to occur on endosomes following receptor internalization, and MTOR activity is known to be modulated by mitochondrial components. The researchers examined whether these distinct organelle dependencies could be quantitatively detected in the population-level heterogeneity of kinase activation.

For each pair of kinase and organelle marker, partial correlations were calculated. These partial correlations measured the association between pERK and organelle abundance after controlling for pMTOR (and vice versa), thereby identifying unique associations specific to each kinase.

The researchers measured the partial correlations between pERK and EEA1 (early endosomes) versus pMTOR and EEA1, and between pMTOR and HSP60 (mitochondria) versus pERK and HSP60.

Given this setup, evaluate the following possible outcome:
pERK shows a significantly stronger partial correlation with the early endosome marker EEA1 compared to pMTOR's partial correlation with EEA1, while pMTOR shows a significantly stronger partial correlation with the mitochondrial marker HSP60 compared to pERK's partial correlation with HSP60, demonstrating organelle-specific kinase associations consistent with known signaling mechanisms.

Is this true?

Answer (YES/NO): YES